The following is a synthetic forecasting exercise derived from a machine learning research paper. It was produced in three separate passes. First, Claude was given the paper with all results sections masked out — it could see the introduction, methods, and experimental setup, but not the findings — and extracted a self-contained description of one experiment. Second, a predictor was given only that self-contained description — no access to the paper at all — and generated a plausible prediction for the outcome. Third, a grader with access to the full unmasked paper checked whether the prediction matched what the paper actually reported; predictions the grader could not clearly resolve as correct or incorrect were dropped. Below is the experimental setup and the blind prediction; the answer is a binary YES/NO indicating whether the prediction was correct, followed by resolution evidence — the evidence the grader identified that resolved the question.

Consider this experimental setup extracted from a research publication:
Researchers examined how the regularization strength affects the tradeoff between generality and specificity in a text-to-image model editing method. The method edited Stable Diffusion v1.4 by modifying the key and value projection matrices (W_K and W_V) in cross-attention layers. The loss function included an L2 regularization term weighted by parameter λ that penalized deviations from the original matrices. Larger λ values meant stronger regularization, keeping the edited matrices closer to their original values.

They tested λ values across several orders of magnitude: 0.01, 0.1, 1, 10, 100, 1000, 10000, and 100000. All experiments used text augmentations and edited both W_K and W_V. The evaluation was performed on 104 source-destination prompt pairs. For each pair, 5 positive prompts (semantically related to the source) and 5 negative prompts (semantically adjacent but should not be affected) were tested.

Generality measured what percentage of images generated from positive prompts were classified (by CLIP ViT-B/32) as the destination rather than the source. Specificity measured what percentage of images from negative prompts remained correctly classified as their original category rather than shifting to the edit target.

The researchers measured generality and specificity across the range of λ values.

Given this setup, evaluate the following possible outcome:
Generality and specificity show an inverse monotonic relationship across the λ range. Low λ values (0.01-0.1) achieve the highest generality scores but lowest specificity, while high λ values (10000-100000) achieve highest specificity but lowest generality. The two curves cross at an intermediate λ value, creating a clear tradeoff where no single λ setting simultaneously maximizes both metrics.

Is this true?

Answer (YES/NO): NO